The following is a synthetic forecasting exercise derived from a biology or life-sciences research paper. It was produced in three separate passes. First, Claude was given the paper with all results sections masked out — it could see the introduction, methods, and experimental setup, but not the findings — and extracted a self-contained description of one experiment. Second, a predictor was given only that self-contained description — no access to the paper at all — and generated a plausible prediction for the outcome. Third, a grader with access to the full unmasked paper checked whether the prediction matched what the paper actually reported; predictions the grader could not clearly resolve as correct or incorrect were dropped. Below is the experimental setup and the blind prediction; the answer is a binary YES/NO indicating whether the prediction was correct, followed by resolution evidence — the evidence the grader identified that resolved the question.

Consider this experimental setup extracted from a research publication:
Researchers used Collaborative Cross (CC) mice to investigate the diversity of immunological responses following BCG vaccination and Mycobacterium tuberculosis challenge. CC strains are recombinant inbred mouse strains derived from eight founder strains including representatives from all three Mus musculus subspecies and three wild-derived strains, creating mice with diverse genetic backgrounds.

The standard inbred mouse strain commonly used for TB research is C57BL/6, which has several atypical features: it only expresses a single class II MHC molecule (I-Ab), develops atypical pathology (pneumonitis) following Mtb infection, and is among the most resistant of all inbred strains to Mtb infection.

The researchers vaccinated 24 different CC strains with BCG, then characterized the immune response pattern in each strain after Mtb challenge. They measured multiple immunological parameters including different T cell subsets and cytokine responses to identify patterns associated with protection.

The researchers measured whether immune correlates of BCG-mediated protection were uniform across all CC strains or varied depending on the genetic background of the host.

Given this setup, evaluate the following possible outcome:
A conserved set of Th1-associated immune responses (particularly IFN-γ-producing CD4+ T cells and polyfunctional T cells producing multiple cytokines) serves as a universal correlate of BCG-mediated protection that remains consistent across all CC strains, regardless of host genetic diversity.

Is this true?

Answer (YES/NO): NO